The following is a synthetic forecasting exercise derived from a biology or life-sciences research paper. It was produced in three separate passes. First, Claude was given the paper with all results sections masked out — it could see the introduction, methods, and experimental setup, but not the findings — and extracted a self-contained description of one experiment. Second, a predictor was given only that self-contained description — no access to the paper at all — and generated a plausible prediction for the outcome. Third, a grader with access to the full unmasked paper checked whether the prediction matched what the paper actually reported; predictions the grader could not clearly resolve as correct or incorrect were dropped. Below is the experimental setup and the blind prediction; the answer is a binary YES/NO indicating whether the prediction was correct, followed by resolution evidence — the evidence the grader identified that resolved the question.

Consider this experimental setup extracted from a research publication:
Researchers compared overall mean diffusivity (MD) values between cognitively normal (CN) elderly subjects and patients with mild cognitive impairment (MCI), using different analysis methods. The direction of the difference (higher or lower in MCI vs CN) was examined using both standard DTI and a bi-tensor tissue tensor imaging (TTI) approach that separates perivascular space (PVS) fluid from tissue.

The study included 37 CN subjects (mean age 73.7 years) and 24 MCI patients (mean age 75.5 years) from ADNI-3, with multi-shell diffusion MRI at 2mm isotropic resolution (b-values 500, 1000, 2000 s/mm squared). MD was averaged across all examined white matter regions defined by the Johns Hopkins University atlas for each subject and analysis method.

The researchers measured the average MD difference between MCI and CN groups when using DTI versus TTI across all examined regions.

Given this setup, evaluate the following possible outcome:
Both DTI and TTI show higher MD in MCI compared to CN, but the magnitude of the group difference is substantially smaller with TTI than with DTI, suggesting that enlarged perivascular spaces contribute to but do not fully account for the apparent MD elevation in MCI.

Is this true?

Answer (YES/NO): NO